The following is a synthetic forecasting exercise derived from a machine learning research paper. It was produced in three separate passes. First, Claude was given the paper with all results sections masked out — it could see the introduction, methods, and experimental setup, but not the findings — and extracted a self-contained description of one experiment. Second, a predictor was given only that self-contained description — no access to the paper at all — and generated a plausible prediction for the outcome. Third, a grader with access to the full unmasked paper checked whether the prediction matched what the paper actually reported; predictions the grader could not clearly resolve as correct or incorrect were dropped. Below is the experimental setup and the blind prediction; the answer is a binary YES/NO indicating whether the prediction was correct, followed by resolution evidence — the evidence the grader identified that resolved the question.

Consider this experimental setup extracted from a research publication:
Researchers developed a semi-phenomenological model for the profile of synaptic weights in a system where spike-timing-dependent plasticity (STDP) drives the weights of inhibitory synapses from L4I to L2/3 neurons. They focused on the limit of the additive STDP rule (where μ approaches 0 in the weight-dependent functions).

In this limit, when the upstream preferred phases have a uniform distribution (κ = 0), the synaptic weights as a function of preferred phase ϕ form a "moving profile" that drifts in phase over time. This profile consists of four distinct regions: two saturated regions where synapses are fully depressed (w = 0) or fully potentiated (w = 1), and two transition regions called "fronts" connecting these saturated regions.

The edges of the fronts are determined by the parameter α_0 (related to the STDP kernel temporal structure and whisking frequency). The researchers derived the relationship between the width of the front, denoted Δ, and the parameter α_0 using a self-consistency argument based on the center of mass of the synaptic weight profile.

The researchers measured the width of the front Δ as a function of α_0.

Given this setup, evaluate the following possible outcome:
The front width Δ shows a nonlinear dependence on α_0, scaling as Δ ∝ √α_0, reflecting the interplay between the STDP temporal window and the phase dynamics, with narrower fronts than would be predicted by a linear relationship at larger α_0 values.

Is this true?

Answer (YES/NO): NO